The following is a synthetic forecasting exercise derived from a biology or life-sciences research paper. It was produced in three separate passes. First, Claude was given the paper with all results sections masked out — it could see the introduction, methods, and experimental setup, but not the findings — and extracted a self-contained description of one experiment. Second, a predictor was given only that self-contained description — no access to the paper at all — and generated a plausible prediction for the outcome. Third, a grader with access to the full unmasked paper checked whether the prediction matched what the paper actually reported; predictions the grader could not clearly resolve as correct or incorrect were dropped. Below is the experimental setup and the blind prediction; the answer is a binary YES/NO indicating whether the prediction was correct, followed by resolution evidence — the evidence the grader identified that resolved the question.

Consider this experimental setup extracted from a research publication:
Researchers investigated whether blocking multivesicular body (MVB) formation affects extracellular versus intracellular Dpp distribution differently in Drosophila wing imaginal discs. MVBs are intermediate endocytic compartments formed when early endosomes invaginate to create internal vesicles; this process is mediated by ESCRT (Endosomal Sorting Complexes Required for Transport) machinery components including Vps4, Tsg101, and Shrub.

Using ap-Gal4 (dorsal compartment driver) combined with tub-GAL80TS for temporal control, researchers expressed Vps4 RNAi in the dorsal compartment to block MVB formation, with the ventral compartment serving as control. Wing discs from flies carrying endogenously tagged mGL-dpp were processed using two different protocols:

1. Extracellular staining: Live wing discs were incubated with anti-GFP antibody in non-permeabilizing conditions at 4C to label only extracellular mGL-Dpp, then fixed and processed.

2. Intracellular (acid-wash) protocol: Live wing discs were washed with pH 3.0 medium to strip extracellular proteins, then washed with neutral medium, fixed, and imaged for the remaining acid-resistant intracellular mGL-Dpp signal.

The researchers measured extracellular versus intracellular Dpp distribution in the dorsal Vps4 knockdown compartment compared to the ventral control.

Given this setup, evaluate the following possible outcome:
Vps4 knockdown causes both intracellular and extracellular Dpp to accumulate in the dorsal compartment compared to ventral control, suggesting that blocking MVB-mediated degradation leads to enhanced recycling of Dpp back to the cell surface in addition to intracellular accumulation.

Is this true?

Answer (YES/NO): NO